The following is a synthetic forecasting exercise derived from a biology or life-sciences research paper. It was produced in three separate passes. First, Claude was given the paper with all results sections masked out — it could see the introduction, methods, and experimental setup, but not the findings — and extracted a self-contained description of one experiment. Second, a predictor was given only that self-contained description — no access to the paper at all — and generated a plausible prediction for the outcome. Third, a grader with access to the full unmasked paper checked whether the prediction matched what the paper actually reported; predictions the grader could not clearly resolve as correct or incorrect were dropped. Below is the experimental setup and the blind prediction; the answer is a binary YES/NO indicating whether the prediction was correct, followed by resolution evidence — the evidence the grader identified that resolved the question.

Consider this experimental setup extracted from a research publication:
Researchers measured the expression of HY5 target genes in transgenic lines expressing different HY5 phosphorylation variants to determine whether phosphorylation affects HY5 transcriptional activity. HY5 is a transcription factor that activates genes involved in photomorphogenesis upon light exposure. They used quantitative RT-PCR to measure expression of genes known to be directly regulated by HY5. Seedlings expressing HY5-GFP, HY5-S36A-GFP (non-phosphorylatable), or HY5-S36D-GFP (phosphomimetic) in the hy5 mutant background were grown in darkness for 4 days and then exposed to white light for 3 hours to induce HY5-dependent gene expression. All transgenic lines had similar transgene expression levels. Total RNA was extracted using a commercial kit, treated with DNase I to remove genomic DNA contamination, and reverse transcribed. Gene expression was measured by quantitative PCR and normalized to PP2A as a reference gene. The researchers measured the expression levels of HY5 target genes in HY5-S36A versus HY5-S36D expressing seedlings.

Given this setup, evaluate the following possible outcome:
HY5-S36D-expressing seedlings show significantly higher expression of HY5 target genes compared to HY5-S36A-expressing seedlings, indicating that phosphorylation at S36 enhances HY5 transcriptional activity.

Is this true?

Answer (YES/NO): NO